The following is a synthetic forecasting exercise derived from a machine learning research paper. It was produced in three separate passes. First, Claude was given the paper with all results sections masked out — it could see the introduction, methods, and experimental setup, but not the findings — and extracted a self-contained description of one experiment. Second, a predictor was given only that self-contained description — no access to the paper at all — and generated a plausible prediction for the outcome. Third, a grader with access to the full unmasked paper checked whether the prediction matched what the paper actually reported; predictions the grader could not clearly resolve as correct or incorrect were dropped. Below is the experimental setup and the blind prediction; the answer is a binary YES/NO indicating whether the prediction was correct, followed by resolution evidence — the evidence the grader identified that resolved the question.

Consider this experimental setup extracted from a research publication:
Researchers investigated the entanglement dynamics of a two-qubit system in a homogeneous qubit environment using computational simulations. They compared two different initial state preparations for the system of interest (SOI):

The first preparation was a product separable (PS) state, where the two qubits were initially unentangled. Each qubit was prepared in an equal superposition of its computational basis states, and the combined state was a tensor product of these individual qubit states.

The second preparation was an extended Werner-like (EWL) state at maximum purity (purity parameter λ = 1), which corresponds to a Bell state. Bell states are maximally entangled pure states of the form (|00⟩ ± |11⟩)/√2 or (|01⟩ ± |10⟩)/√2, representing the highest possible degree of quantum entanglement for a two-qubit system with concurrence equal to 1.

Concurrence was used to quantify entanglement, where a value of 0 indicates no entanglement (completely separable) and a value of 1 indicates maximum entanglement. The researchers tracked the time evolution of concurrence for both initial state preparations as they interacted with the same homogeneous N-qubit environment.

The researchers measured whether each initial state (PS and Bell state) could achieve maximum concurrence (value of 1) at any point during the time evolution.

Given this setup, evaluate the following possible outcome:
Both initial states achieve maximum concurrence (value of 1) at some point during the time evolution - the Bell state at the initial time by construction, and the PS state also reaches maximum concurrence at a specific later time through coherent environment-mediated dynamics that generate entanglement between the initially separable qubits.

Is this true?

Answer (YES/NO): NO